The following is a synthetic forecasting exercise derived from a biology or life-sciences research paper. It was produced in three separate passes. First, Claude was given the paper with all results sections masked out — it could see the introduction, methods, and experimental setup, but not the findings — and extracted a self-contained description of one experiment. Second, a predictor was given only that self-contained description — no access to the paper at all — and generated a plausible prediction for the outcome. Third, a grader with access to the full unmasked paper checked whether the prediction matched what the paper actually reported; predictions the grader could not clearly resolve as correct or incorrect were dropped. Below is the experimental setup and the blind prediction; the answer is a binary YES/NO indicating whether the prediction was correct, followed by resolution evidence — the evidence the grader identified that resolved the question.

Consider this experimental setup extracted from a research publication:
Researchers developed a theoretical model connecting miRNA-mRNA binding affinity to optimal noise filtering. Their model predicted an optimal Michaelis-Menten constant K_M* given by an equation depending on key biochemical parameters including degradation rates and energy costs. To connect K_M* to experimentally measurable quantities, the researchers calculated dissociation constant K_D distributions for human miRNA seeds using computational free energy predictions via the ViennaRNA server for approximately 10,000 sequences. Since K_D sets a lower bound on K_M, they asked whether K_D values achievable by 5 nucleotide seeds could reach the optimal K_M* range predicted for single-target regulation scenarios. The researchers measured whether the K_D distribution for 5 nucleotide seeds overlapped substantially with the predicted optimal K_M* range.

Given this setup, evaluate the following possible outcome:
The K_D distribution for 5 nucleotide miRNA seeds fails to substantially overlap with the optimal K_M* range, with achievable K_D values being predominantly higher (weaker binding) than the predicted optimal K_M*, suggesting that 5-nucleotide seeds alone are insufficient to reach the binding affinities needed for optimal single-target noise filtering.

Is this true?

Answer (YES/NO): YES